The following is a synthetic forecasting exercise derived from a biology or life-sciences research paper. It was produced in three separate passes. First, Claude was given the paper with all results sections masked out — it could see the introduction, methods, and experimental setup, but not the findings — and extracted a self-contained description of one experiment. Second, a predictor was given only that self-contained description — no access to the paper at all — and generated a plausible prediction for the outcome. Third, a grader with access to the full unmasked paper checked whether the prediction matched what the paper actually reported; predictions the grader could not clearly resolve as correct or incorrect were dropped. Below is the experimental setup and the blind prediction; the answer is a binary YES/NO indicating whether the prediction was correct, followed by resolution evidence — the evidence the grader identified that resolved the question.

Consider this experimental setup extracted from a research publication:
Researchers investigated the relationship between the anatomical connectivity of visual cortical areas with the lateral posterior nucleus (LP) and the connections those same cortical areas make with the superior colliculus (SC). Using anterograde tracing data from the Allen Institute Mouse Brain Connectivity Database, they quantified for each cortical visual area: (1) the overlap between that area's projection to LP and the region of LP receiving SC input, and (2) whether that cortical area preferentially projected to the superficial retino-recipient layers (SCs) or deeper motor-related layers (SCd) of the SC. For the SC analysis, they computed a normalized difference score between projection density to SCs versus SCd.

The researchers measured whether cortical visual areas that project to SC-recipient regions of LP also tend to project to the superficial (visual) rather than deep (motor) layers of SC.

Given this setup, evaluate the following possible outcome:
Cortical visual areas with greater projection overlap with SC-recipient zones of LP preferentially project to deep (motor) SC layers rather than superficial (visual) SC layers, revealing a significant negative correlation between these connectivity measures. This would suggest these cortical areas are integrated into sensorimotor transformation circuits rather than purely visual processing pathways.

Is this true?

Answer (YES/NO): NO